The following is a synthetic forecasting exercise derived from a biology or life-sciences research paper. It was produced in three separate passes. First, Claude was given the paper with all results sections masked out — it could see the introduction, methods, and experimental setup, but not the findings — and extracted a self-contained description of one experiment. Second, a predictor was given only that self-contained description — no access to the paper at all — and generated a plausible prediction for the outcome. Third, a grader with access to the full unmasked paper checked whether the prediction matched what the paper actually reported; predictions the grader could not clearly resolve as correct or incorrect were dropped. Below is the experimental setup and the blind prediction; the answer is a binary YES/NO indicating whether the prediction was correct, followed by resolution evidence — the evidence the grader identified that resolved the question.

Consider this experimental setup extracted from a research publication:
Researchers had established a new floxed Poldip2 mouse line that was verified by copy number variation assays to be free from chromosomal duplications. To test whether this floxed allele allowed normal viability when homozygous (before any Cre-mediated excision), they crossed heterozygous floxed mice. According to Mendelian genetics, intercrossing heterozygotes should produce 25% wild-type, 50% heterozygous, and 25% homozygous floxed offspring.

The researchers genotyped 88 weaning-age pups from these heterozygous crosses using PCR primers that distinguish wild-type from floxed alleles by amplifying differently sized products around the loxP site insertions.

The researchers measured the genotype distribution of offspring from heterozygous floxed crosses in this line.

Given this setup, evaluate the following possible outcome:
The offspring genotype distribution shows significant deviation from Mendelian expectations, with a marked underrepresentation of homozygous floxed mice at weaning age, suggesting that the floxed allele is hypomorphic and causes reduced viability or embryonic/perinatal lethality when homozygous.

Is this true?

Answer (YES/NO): NO